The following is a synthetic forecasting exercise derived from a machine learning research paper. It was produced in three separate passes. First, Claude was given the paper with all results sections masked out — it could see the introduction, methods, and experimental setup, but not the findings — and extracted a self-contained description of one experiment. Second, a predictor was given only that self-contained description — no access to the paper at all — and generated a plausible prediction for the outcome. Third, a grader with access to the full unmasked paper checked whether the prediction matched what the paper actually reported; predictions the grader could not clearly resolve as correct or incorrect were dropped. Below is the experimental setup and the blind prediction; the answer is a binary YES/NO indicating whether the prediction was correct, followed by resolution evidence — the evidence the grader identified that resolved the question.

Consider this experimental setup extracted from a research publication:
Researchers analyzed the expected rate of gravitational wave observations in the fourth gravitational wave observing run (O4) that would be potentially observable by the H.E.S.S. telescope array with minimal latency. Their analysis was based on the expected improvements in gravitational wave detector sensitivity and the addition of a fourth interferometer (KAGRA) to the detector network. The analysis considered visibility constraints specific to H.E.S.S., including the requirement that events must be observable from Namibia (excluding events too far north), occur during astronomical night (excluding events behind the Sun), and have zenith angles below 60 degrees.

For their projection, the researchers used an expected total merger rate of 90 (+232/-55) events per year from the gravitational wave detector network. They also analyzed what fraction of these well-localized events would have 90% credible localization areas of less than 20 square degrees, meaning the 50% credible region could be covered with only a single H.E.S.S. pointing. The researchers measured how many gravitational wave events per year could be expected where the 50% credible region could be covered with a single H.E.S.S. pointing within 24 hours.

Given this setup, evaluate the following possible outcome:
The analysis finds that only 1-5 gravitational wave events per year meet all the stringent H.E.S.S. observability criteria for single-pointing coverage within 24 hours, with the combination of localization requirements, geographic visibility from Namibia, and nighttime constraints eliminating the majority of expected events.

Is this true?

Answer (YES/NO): NO